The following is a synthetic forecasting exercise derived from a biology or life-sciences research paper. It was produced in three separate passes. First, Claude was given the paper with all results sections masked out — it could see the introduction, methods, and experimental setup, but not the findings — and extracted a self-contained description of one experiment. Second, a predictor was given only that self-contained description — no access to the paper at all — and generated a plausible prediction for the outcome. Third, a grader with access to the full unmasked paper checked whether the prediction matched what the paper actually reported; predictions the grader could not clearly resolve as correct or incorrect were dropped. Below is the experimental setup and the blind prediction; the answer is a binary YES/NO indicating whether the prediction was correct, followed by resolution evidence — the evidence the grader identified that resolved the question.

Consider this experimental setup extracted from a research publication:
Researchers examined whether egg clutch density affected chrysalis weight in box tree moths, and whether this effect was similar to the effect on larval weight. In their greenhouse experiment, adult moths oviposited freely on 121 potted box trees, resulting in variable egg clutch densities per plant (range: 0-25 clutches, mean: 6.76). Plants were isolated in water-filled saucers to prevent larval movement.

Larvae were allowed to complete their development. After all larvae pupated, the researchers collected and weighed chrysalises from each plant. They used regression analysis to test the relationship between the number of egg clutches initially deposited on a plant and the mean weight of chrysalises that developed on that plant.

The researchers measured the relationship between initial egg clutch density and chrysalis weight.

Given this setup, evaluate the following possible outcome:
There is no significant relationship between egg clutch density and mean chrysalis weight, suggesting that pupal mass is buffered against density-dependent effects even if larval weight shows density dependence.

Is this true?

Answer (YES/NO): NO